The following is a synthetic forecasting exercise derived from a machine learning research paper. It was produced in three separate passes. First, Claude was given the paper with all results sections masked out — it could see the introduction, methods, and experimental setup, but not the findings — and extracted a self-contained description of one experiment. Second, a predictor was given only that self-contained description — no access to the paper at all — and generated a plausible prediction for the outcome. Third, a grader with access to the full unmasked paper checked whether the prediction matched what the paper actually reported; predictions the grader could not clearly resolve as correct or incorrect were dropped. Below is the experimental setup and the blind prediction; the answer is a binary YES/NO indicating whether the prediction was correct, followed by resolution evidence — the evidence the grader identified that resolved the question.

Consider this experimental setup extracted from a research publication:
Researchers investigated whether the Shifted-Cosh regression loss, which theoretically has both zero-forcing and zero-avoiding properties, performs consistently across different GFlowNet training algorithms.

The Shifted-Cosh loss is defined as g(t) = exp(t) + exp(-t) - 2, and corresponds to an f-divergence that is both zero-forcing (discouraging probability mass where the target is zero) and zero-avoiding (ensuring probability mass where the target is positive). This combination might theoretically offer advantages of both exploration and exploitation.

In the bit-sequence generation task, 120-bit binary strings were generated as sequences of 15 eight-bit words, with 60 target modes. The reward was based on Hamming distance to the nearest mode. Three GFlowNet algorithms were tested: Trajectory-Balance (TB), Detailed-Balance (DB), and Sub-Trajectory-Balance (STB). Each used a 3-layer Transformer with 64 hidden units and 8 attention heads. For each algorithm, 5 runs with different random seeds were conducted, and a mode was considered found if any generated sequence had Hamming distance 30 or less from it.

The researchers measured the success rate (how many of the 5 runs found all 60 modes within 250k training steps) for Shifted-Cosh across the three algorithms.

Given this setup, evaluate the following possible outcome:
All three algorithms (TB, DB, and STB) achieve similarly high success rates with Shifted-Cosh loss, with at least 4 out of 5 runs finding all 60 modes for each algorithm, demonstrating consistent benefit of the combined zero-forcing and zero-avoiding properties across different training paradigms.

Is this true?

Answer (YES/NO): NO